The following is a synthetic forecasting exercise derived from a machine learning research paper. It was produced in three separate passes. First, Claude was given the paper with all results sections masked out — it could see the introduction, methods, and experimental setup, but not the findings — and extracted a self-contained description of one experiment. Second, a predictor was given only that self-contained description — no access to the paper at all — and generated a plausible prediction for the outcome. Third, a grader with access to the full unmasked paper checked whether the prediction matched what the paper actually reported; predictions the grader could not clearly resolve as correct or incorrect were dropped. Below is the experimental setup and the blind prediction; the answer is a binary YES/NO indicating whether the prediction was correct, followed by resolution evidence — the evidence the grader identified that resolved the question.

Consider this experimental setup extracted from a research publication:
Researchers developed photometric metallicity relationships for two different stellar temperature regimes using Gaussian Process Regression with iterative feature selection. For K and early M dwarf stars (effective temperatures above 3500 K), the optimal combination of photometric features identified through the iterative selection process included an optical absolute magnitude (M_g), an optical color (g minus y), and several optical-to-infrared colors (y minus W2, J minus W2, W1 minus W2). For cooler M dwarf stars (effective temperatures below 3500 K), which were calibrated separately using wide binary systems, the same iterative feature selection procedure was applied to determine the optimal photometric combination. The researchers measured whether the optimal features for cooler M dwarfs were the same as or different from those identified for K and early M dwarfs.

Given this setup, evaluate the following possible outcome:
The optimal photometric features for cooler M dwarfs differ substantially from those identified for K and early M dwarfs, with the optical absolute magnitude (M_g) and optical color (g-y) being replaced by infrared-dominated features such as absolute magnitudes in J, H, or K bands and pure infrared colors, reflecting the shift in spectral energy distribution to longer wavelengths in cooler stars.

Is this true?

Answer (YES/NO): NO